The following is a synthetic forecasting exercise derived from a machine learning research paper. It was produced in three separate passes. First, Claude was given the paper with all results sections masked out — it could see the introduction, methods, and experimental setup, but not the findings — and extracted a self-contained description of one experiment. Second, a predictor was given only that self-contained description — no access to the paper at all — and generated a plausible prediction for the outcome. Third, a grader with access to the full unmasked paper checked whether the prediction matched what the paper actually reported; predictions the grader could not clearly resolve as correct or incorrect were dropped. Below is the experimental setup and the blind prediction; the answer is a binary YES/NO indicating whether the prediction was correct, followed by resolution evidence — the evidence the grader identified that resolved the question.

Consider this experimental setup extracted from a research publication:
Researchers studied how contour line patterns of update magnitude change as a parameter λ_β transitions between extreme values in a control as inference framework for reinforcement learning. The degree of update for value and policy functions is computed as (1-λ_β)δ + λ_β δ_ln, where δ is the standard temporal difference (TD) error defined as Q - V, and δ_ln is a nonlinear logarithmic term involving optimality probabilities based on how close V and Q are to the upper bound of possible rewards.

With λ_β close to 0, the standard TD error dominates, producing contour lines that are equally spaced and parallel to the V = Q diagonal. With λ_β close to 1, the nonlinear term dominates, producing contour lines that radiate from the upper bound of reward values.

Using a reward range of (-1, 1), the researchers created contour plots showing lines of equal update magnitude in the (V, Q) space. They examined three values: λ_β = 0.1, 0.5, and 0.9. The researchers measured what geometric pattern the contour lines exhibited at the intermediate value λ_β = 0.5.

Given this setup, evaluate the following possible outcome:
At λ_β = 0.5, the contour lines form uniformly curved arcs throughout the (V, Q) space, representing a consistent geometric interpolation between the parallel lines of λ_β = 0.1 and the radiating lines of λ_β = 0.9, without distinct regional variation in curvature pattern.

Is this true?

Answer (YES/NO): NO